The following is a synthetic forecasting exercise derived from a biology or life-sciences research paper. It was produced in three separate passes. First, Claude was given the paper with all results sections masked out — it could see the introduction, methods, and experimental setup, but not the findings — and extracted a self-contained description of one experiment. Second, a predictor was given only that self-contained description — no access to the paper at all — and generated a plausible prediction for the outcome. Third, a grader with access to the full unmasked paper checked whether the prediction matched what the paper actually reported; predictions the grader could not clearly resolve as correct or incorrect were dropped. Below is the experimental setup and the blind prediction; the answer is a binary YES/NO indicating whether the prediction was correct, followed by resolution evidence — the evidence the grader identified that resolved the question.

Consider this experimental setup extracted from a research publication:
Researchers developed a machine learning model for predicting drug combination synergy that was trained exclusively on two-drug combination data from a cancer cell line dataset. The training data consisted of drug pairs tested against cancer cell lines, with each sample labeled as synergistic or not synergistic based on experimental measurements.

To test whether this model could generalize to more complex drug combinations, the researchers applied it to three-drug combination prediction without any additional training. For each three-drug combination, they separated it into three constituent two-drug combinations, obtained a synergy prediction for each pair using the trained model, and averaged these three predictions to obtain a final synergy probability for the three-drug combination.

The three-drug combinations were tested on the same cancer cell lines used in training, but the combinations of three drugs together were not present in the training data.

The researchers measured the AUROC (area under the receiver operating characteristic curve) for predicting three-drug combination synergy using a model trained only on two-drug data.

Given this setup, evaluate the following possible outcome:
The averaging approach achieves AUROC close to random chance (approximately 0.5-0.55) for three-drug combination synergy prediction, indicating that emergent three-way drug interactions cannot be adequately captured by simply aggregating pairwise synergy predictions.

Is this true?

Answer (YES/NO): NO